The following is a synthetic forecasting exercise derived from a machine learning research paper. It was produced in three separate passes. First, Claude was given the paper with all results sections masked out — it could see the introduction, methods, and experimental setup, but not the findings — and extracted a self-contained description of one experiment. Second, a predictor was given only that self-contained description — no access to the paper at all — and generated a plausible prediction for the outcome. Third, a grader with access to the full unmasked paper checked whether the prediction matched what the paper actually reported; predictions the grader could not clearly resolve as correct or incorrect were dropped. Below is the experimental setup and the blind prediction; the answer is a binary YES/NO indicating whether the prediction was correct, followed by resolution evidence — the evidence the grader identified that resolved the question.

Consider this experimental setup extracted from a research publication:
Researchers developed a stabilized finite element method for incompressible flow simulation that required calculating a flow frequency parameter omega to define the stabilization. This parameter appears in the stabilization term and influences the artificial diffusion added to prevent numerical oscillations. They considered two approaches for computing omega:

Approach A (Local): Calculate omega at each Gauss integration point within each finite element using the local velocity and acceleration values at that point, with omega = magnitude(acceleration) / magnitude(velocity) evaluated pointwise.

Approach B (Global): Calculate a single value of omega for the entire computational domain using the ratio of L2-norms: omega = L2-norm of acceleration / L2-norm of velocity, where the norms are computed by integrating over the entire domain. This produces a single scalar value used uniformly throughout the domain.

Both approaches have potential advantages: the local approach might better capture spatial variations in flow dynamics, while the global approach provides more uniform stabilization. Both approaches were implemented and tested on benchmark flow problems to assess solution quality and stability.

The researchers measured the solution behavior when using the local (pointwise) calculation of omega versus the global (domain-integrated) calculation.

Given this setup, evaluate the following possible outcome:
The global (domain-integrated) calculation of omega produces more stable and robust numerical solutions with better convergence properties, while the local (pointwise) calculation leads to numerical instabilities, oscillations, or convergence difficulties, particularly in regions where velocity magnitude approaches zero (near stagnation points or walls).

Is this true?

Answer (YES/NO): NO